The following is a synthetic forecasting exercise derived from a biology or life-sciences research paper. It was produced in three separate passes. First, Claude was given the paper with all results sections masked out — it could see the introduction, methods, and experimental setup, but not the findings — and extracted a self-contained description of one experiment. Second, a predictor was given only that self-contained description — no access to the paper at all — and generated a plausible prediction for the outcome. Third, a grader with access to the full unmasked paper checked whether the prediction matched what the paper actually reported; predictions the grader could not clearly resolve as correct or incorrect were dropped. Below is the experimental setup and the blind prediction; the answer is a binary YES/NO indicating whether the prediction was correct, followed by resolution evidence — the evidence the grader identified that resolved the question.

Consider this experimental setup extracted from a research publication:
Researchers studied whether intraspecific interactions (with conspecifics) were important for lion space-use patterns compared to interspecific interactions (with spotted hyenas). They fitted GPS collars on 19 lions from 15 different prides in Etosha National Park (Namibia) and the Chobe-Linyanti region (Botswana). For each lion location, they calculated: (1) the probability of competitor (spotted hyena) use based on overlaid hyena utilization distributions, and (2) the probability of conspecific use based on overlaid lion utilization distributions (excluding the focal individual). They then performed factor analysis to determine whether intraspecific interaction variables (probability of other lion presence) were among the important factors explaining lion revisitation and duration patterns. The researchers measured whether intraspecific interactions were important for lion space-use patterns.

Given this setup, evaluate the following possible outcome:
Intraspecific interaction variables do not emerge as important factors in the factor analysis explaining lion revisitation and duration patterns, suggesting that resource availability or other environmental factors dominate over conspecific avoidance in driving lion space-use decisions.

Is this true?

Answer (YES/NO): NO